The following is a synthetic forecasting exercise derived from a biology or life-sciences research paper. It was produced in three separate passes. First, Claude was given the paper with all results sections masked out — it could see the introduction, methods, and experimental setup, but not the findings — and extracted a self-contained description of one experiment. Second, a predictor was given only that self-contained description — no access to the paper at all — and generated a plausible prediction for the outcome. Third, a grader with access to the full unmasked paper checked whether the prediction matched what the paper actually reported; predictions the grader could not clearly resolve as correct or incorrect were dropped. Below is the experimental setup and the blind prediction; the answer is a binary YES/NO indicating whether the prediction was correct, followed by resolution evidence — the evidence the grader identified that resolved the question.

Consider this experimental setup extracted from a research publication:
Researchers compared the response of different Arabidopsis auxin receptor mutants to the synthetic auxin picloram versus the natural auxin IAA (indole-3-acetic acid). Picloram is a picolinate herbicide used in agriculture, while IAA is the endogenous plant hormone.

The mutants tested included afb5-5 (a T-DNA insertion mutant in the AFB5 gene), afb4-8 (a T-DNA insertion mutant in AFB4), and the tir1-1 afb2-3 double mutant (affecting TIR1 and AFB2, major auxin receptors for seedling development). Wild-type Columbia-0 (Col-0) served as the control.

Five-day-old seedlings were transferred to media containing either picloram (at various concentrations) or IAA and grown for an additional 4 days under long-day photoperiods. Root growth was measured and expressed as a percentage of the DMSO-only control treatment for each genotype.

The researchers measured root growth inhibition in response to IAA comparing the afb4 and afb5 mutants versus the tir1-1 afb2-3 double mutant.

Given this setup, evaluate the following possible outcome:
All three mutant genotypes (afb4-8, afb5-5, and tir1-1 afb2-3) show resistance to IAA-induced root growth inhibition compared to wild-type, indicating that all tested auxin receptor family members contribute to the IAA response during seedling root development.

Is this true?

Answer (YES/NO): NO